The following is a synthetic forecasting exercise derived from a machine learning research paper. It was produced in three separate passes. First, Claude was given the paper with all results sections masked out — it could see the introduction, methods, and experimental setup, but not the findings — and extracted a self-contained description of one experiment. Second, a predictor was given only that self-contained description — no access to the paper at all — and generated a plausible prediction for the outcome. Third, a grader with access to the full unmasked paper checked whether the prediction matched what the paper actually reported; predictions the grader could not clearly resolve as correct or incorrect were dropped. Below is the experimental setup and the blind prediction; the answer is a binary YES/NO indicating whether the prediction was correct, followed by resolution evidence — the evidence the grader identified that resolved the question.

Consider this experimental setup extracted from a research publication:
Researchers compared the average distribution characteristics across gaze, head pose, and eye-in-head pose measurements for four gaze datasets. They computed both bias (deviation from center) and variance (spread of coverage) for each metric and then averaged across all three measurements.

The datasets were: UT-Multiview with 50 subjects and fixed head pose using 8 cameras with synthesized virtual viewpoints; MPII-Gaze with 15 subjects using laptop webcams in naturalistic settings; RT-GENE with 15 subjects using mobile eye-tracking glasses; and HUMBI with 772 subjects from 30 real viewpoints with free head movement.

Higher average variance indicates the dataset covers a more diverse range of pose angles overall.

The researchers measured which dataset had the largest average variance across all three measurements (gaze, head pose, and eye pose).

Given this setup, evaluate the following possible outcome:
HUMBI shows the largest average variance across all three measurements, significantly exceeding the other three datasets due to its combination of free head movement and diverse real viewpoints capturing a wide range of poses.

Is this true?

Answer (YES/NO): NO